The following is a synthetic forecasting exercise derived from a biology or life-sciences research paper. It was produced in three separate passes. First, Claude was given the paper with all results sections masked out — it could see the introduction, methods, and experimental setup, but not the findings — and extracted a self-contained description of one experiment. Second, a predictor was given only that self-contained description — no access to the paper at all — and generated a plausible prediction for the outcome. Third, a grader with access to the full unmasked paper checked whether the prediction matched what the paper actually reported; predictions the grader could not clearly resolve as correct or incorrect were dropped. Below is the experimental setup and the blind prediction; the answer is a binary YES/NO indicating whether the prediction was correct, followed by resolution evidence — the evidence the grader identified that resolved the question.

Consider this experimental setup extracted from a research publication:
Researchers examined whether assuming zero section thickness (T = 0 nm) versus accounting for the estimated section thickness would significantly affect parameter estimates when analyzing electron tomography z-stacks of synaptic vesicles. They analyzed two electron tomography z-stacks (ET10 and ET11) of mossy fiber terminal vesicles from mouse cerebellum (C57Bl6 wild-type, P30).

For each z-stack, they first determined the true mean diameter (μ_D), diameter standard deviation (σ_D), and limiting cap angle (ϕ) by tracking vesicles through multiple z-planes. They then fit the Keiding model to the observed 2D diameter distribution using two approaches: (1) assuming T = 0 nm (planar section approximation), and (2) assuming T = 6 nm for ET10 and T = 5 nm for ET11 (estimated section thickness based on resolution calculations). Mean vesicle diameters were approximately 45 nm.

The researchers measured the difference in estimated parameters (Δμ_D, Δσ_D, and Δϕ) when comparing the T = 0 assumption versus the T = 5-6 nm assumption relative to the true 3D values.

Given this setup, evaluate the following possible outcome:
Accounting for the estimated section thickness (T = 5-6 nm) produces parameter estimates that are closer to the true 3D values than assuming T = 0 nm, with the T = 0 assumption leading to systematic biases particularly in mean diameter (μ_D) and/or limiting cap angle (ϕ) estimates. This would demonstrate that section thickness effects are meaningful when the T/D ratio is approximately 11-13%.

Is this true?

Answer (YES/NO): NO